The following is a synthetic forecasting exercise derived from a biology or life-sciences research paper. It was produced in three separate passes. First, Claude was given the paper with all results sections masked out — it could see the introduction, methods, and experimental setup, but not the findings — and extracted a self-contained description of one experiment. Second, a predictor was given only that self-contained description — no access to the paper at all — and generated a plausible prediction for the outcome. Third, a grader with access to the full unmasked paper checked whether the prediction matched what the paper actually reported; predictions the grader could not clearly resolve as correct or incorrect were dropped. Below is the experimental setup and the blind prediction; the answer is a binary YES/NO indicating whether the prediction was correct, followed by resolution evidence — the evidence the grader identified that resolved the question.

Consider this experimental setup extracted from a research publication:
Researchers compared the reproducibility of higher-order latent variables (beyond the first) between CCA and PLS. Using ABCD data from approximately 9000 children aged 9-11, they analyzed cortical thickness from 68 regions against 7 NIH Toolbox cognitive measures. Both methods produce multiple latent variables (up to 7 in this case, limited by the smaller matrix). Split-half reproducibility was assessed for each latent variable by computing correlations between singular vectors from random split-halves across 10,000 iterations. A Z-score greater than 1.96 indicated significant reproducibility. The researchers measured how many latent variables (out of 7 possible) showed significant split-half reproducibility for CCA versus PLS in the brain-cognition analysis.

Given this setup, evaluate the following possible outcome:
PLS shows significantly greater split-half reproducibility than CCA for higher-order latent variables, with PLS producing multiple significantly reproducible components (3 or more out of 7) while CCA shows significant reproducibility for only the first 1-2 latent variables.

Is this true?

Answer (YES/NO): NO